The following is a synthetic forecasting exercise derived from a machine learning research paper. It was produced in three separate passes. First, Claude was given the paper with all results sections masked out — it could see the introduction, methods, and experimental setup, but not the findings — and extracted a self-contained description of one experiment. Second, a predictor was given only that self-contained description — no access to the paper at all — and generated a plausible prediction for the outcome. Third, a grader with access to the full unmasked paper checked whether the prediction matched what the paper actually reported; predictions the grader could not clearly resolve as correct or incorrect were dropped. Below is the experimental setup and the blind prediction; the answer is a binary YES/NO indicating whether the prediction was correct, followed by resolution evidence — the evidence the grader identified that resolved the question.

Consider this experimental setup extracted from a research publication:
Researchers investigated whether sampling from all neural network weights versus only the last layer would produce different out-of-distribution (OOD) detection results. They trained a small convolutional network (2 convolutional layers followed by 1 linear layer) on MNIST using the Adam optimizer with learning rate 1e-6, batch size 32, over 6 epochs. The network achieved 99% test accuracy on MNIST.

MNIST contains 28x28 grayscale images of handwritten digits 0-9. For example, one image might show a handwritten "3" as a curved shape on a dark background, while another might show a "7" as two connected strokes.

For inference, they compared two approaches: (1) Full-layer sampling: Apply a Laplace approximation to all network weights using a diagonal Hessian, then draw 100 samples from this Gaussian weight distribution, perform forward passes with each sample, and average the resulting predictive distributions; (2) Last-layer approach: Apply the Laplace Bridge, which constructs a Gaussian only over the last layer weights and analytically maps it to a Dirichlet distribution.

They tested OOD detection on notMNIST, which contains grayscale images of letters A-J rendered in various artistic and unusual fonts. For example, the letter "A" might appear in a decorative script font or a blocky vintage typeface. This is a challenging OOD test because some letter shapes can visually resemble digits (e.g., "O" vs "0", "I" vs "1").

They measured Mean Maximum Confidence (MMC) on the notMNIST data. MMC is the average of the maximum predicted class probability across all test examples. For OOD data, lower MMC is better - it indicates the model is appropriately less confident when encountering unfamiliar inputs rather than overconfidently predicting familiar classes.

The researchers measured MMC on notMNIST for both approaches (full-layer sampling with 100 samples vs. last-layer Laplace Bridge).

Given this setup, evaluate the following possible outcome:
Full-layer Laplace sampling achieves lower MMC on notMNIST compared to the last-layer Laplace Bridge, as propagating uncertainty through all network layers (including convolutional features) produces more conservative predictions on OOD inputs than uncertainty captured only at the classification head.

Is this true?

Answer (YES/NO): YES